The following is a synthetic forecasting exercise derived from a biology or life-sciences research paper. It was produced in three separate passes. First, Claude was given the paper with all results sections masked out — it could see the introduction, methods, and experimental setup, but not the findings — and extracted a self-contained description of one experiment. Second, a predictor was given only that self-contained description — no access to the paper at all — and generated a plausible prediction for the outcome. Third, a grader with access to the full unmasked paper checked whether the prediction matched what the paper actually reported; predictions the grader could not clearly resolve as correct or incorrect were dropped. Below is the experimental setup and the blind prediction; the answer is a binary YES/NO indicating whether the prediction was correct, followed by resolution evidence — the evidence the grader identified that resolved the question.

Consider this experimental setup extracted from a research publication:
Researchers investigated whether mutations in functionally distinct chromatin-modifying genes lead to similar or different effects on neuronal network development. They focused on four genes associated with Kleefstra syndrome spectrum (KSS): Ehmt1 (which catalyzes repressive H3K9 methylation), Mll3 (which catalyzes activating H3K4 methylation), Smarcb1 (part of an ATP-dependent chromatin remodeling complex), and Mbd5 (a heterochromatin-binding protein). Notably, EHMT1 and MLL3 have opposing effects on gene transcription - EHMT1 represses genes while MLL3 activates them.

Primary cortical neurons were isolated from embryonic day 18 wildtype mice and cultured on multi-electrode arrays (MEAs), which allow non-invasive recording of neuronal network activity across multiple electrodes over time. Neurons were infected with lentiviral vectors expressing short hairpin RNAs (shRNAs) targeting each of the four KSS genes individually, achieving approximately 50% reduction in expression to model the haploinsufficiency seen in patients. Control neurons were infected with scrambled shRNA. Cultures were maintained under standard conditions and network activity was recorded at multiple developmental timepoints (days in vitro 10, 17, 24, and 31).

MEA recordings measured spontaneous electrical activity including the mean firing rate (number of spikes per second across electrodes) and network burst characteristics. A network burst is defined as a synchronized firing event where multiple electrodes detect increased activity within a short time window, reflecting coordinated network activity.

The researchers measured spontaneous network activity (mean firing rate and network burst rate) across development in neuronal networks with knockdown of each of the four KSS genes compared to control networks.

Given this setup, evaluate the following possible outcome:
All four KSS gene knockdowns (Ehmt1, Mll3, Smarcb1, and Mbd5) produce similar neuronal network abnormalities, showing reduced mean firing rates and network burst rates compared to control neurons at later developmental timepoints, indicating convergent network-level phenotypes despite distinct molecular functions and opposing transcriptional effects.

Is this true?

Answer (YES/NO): NO